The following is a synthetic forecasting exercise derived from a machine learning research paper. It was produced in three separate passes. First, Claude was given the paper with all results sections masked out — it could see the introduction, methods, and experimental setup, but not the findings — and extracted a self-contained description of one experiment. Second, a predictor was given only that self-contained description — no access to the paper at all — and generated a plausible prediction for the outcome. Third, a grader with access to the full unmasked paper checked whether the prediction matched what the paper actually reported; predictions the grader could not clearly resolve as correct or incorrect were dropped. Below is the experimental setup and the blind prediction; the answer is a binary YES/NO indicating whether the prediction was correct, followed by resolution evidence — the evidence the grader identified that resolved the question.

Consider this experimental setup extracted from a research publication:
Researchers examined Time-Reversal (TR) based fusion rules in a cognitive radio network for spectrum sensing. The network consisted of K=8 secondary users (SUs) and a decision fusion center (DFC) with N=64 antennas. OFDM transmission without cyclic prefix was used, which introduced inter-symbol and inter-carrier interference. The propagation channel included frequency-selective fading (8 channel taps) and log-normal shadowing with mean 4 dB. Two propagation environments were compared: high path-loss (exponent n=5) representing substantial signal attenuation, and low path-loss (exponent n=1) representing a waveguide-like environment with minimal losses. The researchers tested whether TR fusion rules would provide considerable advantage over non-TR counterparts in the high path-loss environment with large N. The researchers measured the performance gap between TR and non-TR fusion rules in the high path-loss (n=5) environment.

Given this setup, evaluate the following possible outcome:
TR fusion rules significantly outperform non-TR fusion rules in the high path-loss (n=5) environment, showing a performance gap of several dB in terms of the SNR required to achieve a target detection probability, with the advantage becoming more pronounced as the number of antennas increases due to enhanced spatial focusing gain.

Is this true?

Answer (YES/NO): NO